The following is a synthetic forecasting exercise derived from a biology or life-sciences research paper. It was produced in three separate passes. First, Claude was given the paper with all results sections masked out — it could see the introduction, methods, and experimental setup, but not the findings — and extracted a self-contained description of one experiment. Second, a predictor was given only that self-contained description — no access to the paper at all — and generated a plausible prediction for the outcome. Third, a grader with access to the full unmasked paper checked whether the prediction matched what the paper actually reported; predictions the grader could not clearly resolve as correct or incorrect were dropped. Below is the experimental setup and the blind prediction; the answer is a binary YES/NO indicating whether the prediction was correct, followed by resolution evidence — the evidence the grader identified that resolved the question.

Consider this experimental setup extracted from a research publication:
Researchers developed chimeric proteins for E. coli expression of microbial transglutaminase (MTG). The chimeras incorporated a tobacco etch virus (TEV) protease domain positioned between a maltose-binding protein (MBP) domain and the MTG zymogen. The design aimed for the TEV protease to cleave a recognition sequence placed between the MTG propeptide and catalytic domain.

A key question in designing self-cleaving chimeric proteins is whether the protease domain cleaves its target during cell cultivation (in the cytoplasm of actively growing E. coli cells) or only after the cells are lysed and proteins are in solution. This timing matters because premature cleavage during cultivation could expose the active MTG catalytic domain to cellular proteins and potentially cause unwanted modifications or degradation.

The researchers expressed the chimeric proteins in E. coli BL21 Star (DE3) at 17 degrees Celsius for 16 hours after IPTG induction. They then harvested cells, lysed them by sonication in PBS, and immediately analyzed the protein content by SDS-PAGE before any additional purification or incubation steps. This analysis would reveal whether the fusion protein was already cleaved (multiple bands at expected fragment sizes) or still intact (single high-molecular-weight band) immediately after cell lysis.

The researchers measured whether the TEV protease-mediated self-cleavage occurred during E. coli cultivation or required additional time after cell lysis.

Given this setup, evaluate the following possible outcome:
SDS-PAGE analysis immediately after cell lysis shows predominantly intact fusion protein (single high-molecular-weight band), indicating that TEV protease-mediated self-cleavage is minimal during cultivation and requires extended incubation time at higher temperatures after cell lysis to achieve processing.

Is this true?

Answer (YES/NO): NO